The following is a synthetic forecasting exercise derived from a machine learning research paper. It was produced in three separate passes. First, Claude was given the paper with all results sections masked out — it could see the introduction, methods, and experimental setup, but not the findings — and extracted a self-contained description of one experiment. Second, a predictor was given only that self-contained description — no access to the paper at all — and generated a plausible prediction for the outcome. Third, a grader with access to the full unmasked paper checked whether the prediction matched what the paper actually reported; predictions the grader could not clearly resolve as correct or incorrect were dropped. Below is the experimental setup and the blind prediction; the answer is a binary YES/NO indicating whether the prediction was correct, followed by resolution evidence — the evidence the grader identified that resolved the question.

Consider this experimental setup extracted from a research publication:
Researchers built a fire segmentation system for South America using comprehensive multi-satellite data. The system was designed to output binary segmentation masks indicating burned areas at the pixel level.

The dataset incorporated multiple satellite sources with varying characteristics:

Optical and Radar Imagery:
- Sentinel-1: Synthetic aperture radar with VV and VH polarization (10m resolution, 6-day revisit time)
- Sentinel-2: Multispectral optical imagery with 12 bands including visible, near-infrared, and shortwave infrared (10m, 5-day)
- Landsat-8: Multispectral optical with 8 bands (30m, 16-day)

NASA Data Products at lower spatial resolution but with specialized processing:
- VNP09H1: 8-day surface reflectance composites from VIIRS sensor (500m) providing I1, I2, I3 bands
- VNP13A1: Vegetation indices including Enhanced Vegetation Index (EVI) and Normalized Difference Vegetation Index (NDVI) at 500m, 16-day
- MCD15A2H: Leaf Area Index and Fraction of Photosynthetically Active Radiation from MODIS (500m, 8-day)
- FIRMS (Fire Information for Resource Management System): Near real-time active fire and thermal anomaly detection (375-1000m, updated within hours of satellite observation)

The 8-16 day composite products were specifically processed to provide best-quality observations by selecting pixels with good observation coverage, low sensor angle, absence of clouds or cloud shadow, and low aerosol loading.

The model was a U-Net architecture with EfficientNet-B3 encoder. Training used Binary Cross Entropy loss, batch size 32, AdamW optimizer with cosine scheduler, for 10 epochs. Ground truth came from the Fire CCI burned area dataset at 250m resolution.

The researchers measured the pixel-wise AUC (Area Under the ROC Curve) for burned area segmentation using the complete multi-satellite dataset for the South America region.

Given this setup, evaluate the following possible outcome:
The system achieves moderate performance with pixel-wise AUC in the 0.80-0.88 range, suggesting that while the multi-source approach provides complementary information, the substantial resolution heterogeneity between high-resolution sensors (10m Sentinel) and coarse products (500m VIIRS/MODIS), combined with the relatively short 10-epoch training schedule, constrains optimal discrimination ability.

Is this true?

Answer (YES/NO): NO